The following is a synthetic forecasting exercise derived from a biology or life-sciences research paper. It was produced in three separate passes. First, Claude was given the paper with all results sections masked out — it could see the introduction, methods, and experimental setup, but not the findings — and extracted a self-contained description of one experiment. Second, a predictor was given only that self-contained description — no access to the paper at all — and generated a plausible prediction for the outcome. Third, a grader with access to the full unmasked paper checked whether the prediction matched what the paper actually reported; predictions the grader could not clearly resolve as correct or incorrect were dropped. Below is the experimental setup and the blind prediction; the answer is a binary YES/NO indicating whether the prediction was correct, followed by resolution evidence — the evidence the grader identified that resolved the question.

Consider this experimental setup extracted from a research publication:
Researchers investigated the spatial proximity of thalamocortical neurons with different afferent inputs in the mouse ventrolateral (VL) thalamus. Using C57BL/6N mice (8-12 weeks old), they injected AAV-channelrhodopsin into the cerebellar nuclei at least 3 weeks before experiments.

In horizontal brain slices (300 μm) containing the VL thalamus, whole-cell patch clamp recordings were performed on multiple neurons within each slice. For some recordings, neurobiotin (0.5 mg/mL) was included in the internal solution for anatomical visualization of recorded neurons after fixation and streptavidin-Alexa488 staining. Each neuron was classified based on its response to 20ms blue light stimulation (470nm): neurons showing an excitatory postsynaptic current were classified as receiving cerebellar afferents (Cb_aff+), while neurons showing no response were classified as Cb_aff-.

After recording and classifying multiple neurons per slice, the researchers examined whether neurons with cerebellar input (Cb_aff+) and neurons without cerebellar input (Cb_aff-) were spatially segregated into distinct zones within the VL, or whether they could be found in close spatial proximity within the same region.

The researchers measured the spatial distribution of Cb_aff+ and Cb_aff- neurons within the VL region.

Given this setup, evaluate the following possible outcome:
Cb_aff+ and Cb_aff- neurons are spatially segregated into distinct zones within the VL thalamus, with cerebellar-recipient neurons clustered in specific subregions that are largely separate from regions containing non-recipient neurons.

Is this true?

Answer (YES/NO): NO